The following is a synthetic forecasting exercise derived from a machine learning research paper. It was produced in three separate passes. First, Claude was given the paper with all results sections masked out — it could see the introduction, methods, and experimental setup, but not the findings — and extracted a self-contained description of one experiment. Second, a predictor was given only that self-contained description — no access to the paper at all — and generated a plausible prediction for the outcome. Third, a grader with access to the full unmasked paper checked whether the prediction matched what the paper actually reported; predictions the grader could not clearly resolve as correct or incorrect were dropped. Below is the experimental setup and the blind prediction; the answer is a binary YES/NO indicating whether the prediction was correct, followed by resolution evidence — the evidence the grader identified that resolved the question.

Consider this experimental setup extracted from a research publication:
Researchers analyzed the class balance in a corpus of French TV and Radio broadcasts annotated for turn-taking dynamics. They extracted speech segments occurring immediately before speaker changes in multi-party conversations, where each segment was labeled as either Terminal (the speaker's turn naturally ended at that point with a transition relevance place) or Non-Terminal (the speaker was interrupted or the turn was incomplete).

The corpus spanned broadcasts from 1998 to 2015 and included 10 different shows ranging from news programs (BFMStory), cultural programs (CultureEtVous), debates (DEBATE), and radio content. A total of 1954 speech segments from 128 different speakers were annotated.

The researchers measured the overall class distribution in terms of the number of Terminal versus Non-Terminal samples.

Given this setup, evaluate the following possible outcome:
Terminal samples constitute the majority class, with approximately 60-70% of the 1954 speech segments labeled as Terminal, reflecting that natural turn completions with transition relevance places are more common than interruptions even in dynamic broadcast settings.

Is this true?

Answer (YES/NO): NO